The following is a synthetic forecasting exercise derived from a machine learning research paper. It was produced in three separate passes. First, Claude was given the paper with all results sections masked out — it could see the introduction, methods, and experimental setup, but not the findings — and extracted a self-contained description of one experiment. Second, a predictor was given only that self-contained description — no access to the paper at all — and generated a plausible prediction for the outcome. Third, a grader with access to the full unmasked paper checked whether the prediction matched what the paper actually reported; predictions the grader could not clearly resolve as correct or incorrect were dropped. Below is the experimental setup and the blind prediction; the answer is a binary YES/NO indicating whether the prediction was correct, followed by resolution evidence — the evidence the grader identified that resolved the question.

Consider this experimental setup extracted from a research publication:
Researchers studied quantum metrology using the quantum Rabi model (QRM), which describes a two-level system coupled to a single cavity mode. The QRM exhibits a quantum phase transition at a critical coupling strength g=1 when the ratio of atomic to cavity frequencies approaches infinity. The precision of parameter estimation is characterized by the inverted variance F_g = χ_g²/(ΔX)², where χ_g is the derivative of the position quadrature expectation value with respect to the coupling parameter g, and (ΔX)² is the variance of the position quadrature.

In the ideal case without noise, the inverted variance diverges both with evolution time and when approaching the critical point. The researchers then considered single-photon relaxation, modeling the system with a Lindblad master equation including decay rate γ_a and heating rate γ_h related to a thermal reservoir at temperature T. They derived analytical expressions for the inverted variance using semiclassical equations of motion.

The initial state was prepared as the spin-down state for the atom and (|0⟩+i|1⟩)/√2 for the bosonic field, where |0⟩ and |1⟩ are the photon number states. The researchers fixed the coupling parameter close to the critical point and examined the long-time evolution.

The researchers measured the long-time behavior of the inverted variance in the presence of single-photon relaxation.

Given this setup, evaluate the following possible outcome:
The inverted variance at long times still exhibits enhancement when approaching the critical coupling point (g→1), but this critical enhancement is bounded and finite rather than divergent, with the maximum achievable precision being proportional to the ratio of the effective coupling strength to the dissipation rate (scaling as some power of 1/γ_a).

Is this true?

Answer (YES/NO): NO